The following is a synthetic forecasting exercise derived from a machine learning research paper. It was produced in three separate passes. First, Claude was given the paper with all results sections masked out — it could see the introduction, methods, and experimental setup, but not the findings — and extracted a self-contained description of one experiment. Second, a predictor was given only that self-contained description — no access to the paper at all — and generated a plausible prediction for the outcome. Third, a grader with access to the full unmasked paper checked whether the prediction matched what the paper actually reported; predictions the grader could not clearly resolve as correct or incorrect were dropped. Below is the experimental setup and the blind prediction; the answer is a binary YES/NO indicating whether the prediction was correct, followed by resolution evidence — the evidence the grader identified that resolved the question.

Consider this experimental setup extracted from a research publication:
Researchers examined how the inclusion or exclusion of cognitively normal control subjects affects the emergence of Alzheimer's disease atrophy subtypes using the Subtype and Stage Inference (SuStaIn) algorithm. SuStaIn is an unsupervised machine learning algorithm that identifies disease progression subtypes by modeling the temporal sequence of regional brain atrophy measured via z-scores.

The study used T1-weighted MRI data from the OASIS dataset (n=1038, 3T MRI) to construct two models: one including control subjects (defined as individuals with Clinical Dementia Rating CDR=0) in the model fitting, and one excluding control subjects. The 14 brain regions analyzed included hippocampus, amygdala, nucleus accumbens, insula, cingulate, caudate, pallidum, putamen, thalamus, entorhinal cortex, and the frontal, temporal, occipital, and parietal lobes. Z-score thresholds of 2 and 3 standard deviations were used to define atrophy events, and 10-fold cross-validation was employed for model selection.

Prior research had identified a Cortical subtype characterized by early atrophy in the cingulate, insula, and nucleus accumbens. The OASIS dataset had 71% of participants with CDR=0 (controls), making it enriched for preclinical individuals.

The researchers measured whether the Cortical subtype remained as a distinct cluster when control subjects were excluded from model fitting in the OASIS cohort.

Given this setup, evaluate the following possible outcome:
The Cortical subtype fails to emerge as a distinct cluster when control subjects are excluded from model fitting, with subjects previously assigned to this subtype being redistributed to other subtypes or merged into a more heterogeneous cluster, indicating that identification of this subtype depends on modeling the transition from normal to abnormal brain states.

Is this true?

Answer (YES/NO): YES